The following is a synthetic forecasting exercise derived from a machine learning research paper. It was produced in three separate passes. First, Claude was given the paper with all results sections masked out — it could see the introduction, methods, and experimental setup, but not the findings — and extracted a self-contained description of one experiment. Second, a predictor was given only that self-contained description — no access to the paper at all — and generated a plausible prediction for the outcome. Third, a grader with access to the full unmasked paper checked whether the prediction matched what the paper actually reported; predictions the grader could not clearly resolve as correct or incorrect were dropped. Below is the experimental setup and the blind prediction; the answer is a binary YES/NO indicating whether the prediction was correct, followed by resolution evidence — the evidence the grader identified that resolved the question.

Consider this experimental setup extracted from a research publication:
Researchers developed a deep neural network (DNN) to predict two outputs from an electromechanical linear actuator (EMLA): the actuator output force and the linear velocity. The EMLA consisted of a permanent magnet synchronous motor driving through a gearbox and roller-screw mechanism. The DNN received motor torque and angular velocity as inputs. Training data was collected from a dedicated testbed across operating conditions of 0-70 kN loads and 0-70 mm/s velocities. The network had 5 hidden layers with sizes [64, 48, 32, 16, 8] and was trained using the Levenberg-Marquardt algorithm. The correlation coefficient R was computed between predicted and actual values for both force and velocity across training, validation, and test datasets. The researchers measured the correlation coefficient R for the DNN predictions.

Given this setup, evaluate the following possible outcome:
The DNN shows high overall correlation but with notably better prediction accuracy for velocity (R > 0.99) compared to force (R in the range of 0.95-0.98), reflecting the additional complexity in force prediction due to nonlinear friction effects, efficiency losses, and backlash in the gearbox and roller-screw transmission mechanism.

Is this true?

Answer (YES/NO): NO